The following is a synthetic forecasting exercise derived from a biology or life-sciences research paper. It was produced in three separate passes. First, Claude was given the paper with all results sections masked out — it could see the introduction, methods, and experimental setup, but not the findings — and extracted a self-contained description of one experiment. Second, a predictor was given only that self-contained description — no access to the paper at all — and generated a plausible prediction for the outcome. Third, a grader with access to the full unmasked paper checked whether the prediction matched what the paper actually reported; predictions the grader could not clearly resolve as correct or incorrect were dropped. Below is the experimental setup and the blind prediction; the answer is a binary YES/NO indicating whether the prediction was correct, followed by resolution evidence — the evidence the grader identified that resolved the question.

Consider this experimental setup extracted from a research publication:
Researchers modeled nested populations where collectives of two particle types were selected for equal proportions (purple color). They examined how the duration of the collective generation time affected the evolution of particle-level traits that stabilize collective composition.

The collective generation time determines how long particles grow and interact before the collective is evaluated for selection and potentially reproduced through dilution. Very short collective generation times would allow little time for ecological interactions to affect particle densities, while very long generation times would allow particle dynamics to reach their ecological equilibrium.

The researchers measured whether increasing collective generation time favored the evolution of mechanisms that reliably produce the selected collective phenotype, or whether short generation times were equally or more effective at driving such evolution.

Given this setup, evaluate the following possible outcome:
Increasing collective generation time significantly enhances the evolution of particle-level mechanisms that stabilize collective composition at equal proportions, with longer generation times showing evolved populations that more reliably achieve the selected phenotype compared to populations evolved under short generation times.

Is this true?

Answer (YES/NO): YES